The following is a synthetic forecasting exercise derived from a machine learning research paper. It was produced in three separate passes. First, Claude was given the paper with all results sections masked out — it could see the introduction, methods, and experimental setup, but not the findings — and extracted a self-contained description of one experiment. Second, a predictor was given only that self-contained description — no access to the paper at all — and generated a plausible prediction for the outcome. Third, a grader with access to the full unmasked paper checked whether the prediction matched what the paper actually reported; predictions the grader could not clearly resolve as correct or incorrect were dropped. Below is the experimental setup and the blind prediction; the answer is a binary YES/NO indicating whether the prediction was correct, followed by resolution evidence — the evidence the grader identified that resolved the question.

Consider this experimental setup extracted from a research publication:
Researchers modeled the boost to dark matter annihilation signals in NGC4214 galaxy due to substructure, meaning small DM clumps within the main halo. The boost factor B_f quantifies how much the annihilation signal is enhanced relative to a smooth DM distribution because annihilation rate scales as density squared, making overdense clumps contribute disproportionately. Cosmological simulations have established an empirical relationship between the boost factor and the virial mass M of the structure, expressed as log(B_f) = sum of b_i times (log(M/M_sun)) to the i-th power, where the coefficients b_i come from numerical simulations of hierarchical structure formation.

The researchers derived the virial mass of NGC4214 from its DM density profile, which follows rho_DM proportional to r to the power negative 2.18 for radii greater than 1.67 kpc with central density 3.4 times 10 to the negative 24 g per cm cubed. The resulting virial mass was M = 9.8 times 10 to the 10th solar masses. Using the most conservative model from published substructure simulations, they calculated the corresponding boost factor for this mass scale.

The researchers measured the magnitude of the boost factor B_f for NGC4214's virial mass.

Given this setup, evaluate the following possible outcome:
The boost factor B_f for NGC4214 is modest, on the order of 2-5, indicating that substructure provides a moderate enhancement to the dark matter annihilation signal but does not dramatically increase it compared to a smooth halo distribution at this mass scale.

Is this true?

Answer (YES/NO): YES